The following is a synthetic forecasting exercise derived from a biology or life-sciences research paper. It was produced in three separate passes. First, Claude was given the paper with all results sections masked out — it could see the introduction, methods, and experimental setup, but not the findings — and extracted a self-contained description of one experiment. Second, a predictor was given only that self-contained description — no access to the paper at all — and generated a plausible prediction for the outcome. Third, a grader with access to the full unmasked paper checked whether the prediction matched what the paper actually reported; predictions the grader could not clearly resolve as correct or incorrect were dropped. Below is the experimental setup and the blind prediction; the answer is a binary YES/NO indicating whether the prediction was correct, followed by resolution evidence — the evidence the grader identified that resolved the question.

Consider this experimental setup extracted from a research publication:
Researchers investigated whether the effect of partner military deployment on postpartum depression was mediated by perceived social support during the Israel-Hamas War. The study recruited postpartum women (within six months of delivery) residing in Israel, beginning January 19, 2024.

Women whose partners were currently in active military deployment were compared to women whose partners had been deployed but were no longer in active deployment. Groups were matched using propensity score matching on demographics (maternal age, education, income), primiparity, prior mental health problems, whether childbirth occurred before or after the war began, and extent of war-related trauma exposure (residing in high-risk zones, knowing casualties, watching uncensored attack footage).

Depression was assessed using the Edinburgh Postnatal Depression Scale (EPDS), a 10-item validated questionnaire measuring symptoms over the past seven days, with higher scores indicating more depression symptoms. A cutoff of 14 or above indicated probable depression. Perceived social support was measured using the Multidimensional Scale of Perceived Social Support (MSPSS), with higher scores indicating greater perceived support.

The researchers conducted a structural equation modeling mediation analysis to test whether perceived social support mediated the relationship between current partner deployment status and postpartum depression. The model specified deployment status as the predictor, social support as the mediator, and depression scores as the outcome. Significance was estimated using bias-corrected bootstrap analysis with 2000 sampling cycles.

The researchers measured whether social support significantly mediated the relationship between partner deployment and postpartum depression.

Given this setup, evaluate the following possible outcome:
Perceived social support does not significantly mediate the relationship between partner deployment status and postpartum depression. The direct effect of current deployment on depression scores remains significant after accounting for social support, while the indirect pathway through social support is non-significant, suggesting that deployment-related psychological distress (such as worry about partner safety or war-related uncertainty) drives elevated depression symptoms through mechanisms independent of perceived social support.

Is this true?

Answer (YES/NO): NO